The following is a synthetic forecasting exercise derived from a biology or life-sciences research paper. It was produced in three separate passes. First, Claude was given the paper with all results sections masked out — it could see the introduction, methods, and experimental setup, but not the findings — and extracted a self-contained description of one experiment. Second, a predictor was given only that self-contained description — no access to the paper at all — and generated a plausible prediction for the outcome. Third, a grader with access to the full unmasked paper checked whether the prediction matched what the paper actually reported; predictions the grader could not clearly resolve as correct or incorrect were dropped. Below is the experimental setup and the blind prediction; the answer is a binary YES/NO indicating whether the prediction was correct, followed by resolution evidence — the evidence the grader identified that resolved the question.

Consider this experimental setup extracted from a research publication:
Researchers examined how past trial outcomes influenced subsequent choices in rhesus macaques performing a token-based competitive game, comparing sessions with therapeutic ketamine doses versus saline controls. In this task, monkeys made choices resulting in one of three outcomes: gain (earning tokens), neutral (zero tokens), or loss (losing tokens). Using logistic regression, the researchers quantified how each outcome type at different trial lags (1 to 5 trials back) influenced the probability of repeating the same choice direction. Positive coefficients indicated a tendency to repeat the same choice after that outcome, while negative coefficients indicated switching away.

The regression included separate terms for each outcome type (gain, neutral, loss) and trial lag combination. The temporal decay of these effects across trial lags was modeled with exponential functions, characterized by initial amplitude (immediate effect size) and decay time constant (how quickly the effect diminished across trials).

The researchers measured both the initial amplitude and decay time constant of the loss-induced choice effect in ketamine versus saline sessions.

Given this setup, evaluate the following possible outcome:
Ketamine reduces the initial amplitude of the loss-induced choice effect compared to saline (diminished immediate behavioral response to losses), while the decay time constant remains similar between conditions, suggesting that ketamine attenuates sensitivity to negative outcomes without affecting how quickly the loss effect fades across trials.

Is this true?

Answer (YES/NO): YES